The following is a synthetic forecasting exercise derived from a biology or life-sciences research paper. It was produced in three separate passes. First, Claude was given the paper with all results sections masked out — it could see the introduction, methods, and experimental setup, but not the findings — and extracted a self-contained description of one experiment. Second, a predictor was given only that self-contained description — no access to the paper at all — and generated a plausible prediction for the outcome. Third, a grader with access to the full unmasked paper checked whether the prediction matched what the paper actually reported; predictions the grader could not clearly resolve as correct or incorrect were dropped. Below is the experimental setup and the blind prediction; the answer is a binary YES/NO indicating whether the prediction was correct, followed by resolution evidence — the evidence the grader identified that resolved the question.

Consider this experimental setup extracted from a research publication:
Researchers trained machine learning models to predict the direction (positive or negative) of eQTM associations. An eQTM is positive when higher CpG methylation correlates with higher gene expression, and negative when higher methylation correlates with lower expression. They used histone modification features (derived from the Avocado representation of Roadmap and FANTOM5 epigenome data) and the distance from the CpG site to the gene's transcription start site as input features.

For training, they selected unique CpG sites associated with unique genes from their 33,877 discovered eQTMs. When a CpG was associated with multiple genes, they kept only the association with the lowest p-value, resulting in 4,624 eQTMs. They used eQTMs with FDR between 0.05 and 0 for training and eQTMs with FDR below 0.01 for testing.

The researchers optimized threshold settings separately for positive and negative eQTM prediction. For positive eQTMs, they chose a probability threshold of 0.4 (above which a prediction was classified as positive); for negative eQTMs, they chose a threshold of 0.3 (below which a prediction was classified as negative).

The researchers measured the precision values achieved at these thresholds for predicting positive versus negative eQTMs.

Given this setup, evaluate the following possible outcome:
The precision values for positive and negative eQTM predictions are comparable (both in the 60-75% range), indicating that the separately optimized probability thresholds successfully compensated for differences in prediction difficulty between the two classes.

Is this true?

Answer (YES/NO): NO